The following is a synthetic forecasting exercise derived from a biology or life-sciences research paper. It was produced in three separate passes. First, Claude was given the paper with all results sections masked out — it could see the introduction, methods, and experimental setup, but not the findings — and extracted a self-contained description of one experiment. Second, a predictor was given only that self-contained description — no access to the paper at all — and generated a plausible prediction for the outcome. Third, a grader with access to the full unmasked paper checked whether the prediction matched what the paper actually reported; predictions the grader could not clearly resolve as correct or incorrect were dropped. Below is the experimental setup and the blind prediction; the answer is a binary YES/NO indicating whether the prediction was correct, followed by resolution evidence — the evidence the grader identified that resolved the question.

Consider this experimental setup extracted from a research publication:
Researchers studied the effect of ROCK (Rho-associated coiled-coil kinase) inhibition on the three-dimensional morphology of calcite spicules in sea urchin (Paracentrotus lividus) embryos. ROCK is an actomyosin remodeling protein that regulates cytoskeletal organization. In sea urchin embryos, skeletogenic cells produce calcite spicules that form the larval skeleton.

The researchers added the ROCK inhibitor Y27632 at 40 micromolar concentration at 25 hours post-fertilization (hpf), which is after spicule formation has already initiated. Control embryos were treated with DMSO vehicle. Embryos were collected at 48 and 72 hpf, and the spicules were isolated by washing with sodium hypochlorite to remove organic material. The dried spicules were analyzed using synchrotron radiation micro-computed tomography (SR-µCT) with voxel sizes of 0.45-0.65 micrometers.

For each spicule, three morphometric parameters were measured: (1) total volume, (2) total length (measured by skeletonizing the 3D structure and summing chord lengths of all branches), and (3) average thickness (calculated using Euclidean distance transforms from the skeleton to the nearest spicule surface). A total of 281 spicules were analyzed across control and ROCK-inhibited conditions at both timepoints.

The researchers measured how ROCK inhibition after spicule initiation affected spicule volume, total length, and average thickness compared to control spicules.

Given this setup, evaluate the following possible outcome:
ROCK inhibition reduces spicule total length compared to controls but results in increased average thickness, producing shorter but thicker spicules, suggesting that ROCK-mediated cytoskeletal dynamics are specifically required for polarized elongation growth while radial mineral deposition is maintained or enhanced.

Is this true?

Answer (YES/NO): NO